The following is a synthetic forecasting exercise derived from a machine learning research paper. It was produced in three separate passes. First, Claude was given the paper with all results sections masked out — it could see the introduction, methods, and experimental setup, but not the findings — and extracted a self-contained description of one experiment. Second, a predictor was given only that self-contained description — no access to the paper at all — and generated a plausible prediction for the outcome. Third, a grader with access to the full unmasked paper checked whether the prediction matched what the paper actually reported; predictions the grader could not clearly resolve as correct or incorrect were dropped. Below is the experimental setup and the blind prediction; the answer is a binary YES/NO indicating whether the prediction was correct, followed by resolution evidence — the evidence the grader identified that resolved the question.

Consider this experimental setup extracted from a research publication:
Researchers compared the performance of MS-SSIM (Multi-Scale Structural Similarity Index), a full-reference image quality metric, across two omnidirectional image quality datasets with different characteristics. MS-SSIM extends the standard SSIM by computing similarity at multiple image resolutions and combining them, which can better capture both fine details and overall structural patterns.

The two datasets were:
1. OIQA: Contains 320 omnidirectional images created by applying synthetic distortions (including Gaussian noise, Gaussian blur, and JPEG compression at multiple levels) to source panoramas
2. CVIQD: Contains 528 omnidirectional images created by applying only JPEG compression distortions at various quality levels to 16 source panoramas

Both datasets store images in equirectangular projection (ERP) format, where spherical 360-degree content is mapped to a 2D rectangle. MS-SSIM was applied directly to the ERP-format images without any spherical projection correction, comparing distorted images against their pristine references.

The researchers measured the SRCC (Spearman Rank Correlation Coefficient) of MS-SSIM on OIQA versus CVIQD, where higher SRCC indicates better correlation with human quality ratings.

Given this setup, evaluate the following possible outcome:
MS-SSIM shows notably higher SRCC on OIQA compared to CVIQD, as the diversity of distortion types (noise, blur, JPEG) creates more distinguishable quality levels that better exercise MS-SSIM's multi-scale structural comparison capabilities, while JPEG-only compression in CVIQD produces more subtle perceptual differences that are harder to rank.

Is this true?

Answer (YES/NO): NO